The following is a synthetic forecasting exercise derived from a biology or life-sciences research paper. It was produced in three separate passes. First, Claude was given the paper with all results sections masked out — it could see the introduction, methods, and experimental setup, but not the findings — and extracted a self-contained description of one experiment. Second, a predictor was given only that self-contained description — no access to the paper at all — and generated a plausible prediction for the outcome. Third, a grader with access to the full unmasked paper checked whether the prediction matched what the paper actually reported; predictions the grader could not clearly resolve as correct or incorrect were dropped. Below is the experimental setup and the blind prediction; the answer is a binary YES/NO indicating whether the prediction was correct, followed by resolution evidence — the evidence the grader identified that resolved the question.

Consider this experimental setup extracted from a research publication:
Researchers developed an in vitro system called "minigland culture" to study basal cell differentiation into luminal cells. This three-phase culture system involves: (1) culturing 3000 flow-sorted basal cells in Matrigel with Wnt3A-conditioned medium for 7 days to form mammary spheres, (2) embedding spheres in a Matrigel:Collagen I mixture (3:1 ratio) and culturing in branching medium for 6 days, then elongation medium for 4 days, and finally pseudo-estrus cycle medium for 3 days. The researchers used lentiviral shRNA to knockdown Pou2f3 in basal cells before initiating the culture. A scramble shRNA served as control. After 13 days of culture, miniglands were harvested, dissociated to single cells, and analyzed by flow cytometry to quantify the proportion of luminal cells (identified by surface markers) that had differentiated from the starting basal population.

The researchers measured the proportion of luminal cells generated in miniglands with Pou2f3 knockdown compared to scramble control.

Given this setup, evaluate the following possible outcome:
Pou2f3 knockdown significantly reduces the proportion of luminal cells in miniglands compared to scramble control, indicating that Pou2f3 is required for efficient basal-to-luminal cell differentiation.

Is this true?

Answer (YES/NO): YES